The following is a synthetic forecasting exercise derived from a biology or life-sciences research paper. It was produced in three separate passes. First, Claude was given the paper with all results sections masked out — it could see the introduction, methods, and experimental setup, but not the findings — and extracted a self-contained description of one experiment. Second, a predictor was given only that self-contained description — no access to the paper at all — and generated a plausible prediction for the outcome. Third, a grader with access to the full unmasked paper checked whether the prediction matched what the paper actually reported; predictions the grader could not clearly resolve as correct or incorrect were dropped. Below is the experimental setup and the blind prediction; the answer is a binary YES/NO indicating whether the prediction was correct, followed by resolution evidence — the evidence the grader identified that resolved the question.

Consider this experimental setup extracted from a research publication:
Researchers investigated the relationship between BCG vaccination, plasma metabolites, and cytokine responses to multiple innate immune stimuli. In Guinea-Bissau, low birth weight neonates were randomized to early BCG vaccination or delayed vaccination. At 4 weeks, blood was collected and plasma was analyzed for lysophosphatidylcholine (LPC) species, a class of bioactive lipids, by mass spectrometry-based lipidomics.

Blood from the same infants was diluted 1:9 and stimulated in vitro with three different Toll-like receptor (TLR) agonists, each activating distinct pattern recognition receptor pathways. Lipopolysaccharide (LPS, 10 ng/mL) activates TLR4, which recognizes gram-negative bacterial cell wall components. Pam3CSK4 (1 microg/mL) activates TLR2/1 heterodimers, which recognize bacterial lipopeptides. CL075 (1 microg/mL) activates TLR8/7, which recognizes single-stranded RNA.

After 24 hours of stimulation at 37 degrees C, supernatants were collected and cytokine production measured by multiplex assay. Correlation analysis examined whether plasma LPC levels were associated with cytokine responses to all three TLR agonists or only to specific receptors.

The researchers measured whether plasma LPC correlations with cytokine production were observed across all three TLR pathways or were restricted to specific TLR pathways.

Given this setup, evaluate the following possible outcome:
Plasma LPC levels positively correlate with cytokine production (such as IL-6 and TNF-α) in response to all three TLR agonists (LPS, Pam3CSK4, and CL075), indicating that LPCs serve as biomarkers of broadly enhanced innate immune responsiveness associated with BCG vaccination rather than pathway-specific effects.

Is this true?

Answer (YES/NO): NO